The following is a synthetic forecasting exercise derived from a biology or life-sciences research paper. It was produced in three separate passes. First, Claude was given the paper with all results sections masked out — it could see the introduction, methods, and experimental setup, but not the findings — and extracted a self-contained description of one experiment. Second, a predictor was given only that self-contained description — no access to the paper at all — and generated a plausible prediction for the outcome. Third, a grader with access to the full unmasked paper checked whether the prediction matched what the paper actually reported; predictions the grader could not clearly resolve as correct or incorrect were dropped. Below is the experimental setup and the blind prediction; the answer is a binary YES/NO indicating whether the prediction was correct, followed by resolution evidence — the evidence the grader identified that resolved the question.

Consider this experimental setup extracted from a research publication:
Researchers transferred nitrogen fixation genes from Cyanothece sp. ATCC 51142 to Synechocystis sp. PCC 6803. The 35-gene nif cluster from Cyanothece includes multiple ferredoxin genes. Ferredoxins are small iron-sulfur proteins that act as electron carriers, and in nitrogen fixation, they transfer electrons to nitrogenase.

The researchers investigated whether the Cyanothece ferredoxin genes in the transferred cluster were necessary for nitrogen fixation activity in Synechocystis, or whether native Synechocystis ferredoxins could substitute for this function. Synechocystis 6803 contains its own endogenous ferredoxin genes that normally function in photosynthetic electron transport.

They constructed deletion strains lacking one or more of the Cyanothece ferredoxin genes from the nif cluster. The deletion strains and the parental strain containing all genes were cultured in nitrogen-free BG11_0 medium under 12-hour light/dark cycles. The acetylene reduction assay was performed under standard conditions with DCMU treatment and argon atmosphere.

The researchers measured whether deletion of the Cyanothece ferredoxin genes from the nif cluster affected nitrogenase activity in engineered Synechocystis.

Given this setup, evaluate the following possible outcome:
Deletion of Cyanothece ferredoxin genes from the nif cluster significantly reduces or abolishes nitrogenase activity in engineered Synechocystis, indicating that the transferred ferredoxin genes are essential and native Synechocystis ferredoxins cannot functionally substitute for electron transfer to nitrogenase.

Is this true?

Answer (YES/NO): NO